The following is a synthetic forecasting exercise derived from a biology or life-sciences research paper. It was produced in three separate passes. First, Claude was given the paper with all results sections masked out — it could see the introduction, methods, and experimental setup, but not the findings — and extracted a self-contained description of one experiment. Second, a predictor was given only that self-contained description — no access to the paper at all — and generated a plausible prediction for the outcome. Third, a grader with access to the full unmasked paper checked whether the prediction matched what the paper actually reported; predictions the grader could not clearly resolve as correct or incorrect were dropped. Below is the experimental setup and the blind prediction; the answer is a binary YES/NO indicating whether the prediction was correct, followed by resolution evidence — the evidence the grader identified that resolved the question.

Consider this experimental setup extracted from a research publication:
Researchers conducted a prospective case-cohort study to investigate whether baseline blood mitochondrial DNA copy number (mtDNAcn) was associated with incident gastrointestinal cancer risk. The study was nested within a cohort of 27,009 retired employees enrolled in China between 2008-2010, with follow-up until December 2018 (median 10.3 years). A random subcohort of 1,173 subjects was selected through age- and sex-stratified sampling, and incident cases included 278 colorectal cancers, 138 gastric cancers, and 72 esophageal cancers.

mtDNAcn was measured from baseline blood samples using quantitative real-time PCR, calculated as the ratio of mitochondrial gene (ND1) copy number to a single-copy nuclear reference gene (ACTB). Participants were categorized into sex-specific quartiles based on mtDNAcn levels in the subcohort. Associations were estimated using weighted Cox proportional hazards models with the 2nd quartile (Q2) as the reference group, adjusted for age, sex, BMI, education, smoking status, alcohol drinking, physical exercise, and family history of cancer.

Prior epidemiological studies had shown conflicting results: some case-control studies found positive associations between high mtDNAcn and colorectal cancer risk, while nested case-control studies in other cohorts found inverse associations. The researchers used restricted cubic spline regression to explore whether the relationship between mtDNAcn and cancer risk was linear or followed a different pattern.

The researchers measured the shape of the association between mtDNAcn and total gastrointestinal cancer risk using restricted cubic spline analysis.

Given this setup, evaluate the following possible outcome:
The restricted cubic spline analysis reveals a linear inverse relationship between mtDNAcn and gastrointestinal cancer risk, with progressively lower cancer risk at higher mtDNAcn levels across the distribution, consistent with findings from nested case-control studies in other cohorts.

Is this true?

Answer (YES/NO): NO